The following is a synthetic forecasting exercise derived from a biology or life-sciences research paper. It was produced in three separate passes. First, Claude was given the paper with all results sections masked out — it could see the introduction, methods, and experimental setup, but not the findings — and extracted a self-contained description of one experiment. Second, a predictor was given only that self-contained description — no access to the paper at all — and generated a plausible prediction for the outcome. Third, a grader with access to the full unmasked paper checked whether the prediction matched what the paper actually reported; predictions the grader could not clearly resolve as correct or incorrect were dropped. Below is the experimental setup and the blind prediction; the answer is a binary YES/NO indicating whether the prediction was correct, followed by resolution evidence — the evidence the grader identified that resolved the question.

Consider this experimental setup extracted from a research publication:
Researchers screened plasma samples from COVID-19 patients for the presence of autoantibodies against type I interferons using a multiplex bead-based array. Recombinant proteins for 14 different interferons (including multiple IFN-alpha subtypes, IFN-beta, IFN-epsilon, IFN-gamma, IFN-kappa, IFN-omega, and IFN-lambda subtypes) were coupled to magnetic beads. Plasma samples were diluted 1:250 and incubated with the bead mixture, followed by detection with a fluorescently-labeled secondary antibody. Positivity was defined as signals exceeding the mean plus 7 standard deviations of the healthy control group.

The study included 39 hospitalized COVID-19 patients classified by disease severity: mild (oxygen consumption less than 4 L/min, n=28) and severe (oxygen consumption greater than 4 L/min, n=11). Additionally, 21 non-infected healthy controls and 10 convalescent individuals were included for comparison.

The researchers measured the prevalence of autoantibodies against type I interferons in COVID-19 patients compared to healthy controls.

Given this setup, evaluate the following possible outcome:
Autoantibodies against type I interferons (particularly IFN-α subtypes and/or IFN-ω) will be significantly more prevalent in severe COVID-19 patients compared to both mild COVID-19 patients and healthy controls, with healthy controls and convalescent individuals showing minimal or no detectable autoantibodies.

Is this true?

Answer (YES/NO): NO